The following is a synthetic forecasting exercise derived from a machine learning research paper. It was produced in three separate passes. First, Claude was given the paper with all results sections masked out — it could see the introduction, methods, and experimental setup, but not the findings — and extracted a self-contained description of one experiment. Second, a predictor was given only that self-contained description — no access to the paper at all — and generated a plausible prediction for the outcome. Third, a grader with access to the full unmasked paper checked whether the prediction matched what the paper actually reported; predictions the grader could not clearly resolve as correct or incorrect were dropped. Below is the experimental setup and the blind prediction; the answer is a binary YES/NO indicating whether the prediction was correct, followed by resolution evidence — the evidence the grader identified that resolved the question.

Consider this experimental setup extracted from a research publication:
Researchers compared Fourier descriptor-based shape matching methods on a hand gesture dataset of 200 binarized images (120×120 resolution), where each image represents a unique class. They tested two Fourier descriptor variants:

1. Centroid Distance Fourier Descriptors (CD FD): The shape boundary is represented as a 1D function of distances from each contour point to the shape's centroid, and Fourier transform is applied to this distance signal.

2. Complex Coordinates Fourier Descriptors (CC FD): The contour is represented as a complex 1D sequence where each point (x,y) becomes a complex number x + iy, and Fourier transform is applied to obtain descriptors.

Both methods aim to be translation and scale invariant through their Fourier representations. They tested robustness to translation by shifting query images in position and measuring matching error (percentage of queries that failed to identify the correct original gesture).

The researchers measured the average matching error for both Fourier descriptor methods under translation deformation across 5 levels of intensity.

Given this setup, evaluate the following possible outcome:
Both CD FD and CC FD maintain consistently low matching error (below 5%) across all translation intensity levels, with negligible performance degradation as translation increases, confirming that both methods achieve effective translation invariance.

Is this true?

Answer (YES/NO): NO